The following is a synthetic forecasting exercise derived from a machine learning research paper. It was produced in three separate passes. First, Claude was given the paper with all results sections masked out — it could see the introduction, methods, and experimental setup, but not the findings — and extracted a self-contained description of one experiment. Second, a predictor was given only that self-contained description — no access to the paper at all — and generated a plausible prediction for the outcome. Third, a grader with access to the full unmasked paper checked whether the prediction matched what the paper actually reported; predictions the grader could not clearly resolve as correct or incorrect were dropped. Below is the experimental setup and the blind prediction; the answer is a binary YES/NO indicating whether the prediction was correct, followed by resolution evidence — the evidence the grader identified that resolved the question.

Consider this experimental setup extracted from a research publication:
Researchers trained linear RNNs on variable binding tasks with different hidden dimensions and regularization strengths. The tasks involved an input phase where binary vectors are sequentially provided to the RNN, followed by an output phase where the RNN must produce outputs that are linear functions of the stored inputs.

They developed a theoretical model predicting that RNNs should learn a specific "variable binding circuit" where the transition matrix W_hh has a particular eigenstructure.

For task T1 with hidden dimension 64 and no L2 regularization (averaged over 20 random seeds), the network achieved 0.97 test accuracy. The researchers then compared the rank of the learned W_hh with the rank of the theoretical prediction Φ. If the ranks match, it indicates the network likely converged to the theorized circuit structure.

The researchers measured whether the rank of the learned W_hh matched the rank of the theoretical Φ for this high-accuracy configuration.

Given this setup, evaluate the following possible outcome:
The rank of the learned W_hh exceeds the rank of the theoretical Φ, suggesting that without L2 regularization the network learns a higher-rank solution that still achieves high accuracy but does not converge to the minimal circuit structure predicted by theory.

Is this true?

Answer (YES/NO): NO